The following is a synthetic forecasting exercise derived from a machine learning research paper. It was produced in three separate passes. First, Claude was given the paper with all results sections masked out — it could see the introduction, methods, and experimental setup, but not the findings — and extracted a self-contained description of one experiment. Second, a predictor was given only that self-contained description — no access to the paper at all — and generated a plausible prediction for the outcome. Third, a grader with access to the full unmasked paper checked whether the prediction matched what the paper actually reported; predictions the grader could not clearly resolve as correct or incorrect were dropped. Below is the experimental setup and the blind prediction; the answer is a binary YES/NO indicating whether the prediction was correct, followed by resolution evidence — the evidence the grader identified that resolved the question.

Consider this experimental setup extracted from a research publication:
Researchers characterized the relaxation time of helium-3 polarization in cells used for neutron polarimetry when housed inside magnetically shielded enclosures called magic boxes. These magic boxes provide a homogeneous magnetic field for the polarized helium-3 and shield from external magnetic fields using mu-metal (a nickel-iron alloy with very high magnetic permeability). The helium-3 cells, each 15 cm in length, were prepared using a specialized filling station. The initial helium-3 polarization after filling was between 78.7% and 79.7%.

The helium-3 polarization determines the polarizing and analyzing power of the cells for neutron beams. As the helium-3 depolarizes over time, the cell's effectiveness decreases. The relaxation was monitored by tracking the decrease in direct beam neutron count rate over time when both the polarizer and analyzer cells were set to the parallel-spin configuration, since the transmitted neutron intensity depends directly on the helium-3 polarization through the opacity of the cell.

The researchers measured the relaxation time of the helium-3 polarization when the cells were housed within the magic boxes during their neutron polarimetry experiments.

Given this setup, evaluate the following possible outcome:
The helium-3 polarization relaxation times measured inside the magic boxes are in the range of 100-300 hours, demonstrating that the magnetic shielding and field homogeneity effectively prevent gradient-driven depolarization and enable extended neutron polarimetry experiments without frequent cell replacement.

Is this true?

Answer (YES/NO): NO